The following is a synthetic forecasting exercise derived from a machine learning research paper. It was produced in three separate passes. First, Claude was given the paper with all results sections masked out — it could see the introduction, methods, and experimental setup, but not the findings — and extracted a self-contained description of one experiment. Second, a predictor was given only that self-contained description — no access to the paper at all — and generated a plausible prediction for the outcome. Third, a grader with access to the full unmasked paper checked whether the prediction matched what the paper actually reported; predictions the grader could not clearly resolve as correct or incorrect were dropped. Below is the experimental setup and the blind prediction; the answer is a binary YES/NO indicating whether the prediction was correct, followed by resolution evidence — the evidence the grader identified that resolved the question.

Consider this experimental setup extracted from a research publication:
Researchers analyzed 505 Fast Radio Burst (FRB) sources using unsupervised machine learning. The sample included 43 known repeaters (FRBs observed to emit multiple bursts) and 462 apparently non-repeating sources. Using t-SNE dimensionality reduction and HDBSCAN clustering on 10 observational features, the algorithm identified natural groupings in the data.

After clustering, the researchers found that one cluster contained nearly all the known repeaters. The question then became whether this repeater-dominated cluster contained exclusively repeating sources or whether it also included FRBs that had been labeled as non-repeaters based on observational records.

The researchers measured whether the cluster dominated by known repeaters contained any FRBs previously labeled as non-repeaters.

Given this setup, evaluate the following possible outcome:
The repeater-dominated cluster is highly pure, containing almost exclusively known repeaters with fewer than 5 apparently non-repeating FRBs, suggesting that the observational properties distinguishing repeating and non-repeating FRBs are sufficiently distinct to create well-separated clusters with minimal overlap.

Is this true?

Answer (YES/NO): NO